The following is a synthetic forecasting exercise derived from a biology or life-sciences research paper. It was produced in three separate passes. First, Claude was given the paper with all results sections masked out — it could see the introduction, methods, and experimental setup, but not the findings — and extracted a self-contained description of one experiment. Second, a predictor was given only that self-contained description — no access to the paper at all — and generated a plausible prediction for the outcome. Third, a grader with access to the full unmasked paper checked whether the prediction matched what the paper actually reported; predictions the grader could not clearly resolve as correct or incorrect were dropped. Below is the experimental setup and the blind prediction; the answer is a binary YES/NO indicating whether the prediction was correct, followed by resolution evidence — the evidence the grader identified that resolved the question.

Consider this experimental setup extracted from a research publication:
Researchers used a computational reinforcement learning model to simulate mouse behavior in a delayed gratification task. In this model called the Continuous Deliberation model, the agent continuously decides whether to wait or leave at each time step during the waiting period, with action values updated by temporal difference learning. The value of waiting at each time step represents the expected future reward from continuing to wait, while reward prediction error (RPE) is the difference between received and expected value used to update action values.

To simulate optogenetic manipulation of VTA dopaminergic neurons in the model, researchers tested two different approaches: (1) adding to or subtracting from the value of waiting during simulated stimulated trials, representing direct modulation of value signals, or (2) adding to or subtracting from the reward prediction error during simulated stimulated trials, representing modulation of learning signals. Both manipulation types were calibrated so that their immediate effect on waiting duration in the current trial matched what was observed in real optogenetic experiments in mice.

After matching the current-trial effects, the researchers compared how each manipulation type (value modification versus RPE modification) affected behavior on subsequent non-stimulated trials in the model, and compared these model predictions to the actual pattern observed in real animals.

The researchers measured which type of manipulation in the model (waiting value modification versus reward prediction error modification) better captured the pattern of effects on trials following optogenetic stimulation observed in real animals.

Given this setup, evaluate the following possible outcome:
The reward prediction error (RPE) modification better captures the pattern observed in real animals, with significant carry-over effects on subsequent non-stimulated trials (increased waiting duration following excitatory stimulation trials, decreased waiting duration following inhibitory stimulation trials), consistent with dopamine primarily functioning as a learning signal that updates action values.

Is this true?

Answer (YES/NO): NO